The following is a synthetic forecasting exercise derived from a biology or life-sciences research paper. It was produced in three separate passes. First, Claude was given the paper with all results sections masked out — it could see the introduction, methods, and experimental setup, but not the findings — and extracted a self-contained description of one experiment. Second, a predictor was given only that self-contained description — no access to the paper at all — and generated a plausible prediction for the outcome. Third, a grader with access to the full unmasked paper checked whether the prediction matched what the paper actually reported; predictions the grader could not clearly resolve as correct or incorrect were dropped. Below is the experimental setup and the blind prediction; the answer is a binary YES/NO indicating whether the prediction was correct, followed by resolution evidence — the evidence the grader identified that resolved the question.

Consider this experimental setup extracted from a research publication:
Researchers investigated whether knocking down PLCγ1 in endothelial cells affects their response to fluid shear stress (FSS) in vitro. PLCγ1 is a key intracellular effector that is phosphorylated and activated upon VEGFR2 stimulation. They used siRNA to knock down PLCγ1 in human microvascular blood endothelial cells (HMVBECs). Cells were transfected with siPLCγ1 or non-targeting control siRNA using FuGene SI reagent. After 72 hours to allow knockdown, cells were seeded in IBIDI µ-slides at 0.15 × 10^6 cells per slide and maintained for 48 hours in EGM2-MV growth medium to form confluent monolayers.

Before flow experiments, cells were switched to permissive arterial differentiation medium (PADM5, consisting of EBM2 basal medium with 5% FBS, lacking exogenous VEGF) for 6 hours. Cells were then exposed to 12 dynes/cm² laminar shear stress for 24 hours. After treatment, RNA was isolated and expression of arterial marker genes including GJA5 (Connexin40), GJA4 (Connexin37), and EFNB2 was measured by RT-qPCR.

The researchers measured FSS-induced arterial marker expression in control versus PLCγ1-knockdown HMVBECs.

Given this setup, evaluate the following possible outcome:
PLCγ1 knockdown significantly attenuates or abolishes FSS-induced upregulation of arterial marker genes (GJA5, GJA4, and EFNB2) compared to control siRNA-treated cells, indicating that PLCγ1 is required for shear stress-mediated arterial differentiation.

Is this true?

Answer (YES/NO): NO